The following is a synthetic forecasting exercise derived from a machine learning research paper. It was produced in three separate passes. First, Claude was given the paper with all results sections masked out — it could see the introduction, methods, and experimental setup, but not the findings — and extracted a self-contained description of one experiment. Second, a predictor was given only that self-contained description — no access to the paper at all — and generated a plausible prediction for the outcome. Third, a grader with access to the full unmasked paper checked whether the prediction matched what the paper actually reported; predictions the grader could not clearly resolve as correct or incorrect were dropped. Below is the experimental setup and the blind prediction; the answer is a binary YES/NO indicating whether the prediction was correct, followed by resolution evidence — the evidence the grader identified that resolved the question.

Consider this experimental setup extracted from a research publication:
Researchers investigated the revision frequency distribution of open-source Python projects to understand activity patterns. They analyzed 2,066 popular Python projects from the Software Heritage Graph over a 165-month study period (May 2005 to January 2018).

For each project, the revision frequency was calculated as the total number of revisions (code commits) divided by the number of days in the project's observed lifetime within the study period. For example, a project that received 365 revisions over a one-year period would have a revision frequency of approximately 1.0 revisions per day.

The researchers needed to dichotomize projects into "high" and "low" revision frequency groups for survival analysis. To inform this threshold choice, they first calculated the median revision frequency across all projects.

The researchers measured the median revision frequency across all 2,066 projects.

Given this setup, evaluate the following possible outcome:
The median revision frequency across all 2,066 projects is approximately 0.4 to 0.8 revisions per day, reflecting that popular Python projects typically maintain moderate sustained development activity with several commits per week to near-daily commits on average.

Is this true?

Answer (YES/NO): YES